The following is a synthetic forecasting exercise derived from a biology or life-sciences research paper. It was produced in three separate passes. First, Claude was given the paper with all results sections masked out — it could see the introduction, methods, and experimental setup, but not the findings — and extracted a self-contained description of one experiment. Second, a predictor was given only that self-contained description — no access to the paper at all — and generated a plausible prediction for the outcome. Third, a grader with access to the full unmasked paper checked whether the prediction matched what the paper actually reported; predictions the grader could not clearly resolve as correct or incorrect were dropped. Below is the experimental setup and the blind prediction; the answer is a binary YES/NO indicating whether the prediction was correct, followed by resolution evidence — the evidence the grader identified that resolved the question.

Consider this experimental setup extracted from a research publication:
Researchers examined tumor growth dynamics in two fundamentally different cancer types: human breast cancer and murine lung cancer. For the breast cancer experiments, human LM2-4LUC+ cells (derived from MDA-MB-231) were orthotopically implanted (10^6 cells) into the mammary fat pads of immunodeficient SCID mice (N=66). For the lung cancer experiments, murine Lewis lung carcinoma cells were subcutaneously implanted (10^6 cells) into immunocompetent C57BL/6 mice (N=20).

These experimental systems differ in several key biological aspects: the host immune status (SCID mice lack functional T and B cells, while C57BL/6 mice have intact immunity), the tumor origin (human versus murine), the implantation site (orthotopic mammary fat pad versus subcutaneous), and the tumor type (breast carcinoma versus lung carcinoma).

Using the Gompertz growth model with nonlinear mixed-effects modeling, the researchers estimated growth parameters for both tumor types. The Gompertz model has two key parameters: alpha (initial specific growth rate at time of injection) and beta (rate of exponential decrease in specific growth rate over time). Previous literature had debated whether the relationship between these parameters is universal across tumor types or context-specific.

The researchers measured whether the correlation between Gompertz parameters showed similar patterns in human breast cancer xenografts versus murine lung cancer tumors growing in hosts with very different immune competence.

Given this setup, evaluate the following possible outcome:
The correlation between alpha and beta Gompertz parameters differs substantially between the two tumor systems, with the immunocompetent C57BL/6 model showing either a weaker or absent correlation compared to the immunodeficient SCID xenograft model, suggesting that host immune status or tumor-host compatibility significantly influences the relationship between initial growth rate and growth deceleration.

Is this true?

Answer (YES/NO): NO